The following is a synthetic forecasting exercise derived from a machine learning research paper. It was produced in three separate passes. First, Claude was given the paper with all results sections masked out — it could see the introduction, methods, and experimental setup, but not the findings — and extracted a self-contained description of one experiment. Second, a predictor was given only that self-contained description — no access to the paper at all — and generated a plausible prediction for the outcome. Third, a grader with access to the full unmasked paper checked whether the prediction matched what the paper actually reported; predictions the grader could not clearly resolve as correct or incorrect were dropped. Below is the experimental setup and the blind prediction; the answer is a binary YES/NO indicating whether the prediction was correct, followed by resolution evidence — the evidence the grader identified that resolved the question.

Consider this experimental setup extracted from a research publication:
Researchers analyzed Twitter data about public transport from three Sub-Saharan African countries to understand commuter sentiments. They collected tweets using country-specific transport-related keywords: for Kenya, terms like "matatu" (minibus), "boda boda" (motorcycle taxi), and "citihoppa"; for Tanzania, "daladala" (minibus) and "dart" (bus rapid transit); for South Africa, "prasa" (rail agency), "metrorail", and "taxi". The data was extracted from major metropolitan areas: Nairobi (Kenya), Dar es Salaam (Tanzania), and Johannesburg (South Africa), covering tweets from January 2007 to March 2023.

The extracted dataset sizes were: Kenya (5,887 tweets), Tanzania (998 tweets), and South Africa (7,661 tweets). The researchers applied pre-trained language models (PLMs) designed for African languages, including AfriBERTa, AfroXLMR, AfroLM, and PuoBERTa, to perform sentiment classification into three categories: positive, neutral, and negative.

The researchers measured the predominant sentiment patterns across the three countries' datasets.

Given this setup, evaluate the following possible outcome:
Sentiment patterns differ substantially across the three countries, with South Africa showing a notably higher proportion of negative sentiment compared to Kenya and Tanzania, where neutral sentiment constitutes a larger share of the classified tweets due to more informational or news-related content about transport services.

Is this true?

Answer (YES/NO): NO